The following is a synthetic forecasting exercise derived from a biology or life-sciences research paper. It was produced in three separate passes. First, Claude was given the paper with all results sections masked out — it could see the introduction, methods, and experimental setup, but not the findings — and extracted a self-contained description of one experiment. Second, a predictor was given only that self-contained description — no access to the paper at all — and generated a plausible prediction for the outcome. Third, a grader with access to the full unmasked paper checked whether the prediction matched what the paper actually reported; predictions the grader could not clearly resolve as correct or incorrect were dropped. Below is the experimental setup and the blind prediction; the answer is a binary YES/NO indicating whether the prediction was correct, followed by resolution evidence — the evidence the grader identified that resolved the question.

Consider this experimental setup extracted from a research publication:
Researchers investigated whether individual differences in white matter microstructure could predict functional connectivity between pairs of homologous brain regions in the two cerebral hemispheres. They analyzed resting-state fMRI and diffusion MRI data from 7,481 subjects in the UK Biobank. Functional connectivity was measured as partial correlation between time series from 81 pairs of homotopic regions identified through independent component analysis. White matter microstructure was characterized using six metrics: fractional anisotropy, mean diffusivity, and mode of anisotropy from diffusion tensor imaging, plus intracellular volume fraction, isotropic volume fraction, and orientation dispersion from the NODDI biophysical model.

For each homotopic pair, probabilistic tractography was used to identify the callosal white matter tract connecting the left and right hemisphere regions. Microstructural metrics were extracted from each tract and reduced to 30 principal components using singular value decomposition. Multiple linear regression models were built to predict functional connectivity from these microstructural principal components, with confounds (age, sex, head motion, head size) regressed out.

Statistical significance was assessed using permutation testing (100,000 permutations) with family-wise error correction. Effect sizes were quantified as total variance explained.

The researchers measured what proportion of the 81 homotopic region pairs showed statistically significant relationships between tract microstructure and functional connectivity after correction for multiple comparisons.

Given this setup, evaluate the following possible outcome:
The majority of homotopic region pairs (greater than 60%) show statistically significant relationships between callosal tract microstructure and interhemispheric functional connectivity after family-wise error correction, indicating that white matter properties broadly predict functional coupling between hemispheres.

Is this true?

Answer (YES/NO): YES